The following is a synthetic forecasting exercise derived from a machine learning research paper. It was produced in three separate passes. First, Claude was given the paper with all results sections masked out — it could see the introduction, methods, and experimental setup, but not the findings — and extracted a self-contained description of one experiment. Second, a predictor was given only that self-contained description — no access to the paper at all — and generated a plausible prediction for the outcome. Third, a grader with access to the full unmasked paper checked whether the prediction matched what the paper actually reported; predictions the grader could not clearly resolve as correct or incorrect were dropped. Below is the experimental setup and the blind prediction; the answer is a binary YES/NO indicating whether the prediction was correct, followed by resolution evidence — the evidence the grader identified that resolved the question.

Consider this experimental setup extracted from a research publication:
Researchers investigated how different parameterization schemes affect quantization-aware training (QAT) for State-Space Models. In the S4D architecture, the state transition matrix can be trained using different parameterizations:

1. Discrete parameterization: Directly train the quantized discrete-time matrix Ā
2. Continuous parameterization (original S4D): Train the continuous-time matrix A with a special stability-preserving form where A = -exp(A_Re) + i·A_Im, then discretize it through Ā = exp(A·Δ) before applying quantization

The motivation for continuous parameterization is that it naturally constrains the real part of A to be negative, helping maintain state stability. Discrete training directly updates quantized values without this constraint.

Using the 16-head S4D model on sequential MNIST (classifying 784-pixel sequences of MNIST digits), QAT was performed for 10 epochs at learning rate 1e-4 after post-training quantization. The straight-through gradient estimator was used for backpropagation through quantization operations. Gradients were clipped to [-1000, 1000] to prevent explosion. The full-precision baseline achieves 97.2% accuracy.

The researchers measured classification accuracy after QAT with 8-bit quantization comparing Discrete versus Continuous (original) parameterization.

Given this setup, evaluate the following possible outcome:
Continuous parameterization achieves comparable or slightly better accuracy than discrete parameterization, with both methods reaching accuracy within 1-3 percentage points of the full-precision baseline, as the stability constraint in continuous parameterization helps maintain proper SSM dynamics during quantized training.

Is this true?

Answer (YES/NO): NO